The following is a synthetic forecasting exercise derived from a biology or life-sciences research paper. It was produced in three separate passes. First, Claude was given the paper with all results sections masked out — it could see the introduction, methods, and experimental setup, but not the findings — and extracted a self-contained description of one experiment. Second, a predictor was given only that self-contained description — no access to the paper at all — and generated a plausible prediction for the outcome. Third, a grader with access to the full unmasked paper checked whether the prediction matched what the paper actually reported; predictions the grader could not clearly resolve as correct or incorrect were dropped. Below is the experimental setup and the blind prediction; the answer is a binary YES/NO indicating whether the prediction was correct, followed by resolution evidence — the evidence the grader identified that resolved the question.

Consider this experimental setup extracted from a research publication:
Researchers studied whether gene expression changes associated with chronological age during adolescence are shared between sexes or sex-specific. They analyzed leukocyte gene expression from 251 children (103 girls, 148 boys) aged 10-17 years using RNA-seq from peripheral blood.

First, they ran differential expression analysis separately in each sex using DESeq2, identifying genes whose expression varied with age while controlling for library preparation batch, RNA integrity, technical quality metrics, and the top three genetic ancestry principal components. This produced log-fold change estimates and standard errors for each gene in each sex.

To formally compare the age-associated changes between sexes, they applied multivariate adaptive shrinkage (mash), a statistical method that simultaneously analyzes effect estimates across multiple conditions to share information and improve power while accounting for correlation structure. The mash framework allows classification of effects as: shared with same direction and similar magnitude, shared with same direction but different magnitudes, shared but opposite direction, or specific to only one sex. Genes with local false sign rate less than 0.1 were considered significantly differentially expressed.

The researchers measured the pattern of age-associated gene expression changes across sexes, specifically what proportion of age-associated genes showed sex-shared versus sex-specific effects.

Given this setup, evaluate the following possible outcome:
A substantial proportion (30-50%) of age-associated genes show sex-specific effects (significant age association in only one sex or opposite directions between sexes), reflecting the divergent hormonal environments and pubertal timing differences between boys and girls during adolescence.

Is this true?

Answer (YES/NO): NO